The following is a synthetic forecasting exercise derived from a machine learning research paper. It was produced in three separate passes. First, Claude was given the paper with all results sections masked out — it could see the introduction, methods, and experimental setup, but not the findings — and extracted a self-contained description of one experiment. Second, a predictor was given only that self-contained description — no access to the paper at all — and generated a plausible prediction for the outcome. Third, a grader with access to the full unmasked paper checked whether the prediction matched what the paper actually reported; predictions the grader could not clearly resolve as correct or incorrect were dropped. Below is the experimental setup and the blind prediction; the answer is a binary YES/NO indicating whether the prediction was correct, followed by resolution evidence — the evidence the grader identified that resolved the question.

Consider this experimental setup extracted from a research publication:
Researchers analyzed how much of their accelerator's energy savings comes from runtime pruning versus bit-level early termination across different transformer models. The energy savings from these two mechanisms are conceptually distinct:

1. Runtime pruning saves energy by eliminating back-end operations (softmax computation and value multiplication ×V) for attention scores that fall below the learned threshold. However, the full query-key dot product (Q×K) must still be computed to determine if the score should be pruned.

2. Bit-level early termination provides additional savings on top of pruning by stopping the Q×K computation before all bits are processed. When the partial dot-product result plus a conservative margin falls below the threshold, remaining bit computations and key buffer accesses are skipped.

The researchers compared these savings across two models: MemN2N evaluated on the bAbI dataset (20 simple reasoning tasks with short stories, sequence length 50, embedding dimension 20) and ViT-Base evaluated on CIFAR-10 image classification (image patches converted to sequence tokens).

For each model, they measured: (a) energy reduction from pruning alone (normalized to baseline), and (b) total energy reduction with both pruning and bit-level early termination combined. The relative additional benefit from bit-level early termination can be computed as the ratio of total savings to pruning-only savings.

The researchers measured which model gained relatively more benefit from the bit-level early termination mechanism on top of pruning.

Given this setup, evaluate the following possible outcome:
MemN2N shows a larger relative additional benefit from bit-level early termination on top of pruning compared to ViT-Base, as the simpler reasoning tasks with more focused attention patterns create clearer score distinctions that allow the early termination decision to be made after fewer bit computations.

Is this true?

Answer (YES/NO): YES